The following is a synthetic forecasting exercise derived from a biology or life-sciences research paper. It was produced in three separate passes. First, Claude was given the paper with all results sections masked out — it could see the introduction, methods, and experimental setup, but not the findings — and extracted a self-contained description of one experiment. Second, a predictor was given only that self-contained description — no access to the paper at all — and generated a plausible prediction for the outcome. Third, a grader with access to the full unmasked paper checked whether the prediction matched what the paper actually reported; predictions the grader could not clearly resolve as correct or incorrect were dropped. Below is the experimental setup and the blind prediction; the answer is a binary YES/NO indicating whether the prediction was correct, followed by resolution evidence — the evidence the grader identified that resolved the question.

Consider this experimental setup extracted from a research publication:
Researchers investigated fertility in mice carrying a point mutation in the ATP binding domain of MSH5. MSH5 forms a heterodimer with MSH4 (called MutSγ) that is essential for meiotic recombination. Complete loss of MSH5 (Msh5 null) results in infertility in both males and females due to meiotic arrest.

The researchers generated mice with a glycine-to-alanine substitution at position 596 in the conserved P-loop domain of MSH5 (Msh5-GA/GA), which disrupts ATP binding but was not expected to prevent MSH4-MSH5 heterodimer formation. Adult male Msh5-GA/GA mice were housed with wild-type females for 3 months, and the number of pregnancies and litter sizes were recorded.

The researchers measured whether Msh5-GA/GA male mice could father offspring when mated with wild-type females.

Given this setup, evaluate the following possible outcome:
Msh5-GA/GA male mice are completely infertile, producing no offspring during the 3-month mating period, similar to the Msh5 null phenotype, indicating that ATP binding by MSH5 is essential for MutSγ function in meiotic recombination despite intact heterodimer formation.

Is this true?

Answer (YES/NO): YES